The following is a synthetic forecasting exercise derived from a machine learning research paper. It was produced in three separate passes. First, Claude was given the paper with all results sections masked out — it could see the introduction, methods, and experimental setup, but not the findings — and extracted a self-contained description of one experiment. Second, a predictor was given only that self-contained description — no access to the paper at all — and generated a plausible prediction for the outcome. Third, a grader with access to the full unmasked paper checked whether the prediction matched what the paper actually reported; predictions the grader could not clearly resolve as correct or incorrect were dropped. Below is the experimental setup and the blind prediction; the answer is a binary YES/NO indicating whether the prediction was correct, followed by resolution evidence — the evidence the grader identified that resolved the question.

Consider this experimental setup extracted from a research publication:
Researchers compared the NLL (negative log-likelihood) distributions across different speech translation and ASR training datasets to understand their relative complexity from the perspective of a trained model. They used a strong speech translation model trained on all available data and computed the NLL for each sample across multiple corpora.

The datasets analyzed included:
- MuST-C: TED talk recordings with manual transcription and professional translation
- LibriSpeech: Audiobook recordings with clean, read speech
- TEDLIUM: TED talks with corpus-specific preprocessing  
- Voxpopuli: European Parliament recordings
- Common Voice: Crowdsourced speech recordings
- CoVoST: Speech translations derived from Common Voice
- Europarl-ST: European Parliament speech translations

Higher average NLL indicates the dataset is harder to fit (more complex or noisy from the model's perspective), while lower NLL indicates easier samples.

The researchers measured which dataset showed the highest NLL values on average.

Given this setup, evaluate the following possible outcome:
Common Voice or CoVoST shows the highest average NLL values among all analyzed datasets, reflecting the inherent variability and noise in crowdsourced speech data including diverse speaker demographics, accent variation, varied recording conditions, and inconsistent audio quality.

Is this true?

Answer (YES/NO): NO